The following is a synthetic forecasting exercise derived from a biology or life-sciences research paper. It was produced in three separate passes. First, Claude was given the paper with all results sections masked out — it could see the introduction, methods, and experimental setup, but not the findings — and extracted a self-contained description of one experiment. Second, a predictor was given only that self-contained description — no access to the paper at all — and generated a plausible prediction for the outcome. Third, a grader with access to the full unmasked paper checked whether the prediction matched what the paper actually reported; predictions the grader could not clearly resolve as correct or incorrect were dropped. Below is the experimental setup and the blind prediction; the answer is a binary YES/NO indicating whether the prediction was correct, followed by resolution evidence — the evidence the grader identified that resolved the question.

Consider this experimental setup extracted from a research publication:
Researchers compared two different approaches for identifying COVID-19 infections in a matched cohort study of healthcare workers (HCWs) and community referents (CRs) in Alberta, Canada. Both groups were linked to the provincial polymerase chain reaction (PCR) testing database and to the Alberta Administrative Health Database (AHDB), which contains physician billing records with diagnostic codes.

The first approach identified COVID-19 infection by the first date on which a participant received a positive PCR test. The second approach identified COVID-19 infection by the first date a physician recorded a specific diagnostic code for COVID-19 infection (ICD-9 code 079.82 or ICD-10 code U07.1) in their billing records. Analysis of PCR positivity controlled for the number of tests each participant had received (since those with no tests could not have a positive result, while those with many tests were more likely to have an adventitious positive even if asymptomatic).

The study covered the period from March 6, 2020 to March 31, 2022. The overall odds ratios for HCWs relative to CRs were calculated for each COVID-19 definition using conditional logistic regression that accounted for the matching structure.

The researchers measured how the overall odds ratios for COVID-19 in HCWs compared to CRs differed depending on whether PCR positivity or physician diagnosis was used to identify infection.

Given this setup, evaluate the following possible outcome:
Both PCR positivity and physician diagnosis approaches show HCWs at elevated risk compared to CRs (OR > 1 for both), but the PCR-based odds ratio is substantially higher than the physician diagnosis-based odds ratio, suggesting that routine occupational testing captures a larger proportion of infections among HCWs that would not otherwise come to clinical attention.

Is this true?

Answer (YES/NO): YES